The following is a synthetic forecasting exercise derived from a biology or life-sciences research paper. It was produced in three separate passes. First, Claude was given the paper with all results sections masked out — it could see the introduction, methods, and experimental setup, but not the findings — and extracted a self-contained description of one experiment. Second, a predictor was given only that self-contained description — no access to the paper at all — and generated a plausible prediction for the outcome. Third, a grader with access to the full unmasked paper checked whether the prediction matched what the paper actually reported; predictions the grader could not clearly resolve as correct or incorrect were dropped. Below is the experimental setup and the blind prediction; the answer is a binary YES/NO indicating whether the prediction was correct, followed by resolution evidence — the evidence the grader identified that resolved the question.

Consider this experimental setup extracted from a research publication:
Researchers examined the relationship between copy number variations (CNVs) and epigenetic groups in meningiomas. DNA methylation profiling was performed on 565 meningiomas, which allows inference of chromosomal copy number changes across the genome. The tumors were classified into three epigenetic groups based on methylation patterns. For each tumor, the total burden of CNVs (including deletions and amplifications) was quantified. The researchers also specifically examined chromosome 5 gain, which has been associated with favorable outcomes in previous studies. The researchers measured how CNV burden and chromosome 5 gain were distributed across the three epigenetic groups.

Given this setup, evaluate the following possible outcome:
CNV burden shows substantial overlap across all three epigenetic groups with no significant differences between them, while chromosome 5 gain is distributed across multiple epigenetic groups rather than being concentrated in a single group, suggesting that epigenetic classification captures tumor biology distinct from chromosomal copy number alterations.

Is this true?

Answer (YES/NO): NO